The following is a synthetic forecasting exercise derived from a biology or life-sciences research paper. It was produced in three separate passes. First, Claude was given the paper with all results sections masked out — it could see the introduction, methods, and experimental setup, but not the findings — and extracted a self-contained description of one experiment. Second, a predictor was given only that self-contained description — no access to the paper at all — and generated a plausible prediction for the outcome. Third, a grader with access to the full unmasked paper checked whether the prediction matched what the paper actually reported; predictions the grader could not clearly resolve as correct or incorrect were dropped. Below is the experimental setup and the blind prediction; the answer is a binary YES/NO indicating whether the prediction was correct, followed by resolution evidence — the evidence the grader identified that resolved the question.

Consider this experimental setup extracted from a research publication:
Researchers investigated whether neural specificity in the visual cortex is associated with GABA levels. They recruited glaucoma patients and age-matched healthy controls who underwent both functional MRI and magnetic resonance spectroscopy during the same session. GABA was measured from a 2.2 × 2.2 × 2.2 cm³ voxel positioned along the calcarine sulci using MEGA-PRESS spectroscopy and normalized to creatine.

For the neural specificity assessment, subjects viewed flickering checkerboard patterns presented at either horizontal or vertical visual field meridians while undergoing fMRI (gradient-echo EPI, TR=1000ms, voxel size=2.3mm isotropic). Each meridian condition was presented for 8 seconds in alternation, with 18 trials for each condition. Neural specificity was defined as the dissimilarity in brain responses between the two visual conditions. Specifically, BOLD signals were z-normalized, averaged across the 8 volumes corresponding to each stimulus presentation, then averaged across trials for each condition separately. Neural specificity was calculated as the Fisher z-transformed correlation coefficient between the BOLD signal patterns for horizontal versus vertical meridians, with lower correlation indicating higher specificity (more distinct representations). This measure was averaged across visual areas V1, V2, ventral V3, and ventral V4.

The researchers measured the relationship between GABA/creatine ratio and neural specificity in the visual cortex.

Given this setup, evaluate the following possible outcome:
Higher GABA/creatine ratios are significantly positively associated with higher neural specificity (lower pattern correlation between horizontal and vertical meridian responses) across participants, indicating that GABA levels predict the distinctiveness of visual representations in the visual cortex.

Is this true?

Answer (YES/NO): YES